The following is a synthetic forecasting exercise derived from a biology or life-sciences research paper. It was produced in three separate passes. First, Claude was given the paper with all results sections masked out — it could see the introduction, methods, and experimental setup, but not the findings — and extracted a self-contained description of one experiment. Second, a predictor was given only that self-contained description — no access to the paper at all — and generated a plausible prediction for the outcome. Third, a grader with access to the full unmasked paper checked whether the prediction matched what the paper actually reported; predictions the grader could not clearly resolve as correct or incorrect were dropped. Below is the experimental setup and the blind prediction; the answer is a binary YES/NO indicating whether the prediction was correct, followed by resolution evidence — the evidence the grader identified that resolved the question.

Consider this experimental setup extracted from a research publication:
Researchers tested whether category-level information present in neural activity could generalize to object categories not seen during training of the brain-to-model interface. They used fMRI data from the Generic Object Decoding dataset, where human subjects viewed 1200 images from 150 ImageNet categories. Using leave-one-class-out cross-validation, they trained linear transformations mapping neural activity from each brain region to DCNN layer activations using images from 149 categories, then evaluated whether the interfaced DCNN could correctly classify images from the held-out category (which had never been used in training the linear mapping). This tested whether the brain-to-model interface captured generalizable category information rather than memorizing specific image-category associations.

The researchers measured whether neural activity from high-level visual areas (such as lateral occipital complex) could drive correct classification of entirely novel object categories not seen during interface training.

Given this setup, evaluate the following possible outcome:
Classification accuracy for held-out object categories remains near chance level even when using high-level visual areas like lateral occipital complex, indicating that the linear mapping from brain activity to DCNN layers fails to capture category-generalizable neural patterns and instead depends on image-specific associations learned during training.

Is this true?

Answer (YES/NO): NO